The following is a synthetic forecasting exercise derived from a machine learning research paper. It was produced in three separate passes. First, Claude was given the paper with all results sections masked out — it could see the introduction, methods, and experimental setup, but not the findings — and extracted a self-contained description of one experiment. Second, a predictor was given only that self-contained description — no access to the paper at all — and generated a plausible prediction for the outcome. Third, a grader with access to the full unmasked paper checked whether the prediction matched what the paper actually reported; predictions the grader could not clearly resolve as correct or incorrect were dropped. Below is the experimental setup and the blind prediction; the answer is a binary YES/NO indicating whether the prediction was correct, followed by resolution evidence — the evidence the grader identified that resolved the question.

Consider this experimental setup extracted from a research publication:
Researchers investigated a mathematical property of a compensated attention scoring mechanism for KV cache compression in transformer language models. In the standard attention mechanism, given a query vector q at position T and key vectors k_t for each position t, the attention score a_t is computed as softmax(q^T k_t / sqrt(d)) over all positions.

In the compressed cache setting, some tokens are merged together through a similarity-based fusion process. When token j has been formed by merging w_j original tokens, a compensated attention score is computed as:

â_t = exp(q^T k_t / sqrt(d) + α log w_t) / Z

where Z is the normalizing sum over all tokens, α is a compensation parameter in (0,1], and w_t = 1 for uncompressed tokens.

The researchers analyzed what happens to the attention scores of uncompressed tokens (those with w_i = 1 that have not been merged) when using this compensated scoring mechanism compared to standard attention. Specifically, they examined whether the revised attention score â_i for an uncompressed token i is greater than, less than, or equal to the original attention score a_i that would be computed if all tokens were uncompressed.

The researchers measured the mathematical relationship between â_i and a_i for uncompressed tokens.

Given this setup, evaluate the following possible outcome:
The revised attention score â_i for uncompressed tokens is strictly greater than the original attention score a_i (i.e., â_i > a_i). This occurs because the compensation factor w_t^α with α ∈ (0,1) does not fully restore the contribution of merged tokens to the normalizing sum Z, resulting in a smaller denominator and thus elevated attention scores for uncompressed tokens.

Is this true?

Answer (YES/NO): NO